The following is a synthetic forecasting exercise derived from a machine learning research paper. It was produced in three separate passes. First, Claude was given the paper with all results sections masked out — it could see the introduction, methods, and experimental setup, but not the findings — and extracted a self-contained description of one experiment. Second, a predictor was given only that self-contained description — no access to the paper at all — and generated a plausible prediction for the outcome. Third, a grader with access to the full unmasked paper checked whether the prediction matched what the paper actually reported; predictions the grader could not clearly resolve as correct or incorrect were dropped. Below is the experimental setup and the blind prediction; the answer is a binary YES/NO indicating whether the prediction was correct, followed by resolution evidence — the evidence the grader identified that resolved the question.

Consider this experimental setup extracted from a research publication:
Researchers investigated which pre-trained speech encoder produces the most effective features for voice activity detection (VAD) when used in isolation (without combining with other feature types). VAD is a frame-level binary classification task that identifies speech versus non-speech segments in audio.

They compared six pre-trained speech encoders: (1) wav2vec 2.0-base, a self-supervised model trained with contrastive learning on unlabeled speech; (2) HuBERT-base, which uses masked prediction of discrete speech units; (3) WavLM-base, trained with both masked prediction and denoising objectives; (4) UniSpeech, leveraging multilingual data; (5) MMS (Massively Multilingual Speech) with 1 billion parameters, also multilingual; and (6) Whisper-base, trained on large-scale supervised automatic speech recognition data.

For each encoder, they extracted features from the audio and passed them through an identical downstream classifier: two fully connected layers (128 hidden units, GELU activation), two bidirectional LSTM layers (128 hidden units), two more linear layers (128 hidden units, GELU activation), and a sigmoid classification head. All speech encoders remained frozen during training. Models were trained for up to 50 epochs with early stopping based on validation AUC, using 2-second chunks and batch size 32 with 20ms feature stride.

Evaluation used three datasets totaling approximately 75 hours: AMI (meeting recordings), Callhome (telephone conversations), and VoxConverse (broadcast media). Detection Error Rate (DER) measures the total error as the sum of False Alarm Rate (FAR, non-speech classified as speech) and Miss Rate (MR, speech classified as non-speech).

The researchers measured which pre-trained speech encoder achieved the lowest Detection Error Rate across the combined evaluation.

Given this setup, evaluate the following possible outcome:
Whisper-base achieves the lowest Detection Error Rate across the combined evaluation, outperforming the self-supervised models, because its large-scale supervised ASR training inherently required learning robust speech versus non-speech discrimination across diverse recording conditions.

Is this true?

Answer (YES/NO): YES